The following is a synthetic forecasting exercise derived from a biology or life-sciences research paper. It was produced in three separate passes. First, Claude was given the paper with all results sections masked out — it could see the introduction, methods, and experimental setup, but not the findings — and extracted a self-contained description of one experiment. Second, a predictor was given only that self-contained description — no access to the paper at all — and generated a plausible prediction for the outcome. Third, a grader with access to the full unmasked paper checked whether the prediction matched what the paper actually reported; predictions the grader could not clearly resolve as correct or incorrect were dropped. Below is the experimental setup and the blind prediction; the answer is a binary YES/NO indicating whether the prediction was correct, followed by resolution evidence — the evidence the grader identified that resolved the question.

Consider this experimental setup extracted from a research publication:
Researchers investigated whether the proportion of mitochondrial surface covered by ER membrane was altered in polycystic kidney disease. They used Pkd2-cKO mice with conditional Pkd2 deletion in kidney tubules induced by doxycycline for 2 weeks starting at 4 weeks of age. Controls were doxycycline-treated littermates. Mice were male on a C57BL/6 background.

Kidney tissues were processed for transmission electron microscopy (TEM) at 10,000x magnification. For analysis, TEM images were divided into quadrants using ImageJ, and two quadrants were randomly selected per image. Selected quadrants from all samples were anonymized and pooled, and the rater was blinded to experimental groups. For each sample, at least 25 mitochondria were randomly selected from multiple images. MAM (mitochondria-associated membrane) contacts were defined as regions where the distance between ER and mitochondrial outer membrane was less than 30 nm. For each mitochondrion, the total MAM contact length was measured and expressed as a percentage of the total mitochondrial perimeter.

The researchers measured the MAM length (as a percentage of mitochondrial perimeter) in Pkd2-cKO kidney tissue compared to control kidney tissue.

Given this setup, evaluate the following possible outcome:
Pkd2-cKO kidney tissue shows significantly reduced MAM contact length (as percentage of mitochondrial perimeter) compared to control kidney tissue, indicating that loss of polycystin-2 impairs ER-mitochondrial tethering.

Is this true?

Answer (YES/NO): YES